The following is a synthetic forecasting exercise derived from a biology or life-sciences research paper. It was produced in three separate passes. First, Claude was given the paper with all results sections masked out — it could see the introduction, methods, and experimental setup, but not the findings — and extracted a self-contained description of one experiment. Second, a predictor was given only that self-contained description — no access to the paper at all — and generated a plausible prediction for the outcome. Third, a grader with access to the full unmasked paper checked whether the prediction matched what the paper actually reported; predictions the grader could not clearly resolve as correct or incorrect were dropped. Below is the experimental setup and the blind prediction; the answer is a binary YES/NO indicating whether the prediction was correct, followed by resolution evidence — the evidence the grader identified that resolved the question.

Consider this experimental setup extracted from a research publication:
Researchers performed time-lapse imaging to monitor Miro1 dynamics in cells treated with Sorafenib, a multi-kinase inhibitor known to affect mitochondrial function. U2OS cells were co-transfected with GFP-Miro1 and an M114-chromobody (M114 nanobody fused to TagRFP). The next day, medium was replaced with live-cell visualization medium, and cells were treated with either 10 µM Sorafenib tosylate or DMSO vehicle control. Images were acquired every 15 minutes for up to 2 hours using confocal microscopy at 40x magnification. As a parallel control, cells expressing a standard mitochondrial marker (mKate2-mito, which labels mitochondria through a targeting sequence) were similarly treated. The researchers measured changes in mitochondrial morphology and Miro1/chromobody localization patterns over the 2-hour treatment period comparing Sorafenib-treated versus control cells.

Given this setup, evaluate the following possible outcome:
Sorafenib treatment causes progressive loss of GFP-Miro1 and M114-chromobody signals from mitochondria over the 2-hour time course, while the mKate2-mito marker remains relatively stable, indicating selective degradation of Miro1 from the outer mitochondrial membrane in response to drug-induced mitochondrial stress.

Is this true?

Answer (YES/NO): NO